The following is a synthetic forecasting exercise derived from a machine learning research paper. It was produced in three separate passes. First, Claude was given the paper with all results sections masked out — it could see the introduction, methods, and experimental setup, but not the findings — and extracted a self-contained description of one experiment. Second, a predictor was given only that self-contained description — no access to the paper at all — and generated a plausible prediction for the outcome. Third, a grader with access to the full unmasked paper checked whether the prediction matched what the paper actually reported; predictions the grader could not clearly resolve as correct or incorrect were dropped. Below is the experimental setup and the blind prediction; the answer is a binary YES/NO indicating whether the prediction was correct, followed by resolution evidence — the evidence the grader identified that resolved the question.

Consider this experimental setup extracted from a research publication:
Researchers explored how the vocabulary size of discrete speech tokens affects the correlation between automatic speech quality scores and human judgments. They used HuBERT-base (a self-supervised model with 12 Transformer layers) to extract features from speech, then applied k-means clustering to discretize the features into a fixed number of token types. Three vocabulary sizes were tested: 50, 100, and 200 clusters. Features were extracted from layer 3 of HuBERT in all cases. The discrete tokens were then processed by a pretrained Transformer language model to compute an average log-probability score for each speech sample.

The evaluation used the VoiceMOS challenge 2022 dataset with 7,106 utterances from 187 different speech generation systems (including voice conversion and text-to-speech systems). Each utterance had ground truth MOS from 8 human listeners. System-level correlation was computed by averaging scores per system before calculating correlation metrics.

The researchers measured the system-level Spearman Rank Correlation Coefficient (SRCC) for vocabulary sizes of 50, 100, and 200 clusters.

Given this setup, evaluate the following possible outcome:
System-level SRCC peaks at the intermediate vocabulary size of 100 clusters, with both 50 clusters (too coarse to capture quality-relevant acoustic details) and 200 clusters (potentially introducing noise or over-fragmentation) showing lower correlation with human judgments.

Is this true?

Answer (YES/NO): NO